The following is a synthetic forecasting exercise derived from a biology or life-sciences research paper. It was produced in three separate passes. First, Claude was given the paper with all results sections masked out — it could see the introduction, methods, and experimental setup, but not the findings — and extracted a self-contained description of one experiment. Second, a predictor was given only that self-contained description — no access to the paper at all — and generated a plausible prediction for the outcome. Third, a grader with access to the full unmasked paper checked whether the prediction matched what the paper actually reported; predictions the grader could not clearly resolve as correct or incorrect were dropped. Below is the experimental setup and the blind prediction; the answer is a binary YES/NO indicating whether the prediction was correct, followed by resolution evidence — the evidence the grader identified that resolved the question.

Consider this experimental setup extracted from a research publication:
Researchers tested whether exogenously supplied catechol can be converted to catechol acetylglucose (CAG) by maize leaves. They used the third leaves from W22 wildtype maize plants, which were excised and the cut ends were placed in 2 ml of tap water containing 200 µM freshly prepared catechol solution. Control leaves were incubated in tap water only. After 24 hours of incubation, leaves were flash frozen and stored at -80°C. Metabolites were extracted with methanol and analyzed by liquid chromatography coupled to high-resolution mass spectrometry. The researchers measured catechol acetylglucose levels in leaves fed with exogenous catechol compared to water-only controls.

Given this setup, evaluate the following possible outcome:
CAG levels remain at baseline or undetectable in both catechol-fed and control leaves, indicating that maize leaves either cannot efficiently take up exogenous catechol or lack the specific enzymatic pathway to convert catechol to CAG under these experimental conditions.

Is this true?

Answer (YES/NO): NO